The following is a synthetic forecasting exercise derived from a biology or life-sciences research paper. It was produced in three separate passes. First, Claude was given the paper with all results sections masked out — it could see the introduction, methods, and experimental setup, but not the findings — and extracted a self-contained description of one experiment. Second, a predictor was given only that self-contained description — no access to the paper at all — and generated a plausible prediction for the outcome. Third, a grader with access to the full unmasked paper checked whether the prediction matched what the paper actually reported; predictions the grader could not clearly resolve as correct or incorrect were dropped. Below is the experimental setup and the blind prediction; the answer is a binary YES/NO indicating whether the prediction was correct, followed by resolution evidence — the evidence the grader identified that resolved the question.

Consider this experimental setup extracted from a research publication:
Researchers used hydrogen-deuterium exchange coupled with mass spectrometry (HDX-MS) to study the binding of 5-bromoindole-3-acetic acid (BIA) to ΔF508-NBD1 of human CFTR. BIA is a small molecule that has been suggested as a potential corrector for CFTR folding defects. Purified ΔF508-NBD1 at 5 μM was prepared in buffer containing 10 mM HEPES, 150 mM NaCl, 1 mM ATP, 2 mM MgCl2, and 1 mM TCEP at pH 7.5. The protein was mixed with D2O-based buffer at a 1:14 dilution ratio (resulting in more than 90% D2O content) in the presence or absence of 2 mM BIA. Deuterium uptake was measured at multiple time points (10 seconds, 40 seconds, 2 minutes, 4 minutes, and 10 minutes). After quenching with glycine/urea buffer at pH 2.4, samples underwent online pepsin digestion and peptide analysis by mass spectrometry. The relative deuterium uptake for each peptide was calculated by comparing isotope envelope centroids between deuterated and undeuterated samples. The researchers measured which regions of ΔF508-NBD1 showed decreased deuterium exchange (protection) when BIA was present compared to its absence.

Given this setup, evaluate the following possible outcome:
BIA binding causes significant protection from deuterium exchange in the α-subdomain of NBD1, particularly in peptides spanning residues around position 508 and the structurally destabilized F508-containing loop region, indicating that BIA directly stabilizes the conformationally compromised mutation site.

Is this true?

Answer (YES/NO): NO